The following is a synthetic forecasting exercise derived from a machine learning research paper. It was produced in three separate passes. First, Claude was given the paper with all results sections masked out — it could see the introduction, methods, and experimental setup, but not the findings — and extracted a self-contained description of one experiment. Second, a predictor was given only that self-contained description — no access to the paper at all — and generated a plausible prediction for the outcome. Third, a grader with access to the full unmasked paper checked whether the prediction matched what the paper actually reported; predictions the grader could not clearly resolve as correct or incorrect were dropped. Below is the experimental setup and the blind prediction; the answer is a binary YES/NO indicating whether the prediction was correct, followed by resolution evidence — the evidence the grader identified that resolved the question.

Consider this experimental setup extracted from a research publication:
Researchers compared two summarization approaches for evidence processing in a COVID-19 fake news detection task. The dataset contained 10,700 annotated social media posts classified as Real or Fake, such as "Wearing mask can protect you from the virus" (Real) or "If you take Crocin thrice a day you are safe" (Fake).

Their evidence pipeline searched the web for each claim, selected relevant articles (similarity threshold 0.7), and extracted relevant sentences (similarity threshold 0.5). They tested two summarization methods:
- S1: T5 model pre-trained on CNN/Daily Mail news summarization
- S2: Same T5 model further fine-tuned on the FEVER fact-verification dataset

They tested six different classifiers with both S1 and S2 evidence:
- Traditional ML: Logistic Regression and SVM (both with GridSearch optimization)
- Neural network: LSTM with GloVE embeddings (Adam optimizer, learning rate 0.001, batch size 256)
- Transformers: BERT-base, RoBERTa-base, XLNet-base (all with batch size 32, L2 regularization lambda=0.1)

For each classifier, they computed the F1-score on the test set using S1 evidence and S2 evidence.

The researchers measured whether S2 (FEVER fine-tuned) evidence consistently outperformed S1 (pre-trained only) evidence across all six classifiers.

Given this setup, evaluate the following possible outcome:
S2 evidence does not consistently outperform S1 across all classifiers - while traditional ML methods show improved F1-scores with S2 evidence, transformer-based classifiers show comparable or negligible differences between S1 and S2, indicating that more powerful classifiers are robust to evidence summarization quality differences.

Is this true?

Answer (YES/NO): YES